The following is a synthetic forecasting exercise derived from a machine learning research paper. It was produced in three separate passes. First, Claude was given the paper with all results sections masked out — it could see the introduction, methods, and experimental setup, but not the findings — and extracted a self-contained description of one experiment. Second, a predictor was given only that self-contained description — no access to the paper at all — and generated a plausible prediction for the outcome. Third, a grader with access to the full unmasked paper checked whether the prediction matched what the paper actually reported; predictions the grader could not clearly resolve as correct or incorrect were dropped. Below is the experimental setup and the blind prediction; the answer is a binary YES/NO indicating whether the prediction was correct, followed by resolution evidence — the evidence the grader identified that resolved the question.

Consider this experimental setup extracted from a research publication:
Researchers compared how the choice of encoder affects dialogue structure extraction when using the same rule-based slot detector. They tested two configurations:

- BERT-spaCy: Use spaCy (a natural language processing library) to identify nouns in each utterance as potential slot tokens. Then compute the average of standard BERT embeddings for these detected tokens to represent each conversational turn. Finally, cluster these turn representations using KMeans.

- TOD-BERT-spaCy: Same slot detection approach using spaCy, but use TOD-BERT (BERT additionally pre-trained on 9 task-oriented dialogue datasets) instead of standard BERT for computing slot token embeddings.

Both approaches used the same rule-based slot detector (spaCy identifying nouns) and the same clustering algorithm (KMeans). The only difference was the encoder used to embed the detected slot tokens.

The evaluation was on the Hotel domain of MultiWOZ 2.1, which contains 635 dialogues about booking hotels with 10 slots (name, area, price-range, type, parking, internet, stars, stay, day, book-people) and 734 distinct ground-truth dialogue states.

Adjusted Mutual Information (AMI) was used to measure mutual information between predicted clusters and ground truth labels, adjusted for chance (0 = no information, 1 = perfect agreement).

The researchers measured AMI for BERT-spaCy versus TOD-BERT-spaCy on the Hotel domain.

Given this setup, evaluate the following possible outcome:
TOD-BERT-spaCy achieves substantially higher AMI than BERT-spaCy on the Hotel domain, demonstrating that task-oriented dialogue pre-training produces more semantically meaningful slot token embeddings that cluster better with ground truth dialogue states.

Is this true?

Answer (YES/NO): NO